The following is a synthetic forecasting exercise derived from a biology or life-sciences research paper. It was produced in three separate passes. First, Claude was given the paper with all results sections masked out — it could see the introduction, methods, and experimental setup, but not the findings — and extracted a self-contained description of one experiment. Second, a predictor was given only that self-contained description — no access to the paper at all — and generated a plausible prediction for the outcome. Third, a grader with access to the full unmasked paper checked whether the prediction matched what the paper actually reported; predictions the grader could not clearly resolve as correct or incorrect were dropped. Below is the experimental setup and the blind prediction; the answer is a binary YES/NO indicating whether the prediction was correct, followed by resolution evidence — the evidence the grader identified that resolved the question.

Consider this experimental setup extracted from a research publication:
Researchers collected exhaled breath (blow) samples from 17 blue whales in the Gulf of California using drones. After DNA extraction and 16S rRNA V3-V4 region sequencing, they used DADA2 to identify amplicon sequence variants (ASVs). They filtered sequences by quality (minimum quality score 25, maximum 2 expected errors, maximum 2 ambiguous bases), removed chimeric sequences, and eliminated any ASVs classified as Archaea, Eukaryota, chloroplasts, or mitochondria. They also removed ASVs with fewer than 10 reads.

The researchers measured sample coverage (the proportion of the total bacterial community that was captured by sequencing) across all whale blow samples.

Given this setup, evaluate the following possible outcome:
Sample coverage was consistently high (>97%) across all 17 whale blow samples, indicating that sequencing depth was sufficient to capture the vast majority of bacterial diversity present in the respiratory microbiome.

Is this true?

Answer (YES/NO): YES